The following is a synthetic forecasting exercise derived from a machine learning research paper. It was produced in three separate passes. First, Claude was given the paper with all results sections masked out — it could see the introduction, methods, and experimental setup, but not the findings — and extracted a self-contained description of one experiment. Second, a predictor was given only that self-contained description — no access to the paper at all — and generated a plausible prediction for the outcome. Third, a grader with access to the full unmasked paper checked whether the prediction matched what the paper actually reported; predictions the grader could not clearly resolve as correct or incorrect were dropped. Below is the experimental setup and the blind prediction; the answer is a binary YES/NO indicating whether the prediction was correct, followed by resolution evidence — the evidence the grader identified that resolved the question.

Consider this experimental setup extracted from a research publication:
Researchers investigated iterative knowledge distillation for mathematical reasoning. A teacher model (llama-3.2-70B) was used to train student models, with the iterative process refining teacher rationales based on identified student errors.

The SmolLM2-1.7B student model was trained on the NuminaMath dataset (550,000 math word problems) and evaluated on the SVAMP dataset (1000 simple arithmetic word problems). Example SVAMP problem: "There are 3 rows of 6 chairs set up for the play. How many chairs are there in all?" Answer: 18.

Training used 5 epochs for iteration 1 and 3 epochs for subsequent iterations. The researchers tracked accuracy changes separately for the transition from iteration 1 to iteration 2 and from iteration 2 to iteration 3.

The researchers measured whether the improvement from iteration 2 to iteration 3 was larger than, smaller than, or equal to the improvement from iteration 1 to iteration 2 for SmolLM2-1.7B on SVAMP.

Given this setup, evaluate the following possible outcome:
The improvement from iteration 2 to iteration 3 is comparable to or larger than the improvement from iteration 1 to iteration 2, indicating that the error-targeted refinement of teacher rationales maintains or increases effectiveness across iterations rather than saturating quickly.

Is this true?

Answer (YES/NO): NO